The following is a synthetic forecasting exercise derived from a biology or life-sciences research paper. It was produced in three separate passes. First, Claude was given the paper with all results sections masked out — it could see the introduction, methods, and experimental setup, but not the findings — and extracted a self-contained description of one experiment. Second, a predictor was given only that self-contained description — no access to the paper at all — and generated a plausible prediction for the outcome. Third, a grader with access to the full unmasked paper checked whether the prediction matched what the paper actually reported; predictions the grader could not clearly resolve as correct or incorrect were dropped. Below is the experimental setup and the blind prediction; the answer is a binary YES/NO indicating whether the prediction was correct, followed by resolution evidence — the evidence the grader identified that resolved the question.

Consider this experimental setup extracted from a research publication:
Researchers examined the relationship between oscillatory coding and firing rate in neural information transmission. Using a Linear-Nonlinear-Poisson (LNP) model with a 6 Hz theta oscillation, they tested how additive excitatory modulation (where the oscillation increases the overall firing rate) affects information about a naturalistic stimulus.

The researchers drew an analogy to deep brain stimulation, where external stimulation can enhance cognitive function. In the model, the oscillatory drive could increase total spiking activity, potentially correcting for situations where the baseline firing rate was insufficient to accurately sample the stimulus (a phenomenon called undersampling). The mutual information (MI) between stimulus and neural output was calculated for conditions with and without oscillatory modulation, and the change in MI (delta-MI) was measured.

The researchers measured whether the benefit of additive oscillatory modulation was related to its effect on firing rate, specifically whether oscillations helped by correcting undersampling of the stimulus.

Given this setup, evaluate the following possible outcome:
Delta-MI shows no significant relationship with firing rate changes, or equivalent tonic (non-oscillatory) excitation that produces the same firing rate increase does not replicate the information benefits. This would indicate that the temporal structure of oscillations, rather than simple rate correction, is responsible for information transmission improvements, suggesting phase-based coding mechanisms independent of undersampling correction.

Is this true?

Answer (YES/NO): NO